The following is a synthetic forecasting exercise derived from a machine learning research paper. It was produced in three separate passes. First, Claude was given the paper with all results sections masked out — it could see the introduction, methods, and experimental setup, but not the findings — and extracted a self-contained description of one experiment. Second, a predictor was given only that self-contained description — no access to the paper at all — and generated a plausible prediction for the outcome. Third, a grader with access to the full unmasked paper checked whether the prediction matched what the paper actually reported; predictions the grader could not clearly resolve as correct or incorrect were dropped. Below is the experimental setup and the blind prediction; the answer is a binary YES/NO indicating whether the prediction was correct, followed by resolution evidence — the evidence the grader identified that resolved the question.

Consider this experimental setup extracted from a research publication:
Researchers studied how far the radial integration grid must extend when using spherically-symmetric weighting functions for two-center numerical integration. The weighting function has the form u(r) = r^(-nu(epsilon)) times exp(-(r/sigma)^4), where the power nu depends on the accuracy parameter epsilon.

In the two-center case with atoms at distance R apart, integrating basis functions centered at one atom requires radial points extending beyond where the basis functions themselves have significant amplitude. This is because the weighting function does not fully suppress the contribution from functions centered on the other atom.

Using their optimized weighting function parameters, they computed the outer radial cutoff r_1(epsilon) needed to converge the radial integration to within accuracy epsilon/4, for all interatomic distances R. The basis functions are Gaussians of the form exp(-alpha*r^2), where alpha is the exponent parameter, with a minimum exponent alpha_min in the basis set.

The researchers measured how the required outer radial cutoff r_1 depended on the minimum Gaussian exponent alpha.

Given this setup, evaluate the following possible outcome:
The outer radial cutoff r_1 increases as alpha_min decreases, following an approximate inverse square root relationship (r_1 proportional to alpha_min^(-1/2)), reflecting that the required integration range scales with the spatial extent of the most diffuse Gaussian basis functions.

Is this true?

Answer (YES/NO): NO